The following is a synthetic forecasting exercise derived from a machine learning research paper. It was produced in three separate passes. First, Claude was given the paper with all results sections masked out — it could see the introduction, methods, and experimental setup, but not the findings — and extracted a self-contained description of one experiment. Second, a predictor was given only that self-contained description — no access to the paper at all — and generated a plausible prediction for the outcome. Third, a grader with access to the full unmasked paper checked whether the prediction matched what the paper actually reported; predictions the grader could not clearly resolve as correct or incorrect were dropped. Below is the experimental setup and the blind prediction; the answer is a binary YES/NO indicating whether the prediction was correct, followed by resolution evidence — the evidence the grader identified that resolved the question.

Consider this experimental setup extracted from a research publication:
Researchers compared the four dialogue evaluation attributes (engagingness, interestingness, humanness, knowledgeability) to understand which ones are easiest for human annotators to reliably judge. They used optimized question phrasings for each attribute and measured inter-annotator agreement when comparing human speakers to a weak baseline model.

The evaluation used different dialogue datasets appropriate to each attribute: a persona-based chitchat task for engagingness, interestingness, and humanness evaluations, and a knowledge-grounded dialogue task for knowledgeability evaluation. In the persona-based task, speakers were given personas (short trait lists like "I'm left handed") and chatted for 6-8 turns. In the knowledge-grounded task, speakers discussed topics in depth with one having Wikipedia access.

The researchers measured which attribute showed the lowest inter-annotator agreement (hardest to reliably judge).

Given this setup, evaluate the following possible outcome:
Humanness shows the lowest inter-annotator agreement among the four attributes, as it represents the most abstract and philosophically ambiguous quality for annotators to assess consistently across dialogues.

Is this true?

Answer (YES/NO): YES